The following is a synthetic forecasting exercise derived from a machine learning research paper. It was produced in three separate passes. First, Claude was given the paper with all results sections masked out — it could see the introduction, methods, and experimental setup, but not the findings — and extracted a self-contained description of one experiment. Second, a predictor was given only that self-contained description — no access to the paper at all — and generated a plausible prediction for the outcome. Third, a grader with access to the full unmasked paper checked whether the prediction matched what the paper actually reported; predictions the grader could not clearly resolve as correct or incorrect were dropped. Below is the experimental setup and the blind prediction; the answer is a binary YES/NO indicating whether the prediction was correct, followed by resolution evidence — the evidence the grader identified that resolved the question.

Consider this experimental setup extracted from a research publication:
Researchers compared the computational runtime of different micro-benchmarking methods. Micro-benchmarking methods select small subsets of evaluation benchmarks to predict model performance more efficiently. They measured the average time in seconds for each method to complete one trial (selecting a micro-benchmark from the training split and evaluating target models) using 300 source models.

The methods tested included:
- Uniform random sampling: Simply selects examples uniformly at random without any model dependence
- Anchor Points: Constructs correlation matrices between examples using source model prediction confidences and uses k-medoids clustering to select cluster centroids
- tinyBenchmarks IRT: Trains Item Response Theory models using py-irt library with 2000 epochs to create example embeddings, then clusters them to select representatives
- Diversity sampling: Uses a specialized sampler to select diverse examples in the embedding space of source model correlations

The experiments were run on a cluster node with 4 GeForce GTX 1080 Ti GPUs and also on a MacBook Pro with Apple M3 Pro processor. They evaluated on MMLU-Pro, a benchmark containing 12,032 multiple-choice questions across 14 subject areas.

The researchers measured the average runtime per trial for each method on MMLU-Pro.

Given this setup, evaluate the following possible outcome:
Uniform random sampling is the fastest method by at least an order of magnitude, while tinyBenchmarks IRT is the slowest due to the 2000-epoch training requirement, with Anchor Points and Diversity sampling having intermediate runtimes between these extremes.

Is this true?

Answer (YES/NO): NO